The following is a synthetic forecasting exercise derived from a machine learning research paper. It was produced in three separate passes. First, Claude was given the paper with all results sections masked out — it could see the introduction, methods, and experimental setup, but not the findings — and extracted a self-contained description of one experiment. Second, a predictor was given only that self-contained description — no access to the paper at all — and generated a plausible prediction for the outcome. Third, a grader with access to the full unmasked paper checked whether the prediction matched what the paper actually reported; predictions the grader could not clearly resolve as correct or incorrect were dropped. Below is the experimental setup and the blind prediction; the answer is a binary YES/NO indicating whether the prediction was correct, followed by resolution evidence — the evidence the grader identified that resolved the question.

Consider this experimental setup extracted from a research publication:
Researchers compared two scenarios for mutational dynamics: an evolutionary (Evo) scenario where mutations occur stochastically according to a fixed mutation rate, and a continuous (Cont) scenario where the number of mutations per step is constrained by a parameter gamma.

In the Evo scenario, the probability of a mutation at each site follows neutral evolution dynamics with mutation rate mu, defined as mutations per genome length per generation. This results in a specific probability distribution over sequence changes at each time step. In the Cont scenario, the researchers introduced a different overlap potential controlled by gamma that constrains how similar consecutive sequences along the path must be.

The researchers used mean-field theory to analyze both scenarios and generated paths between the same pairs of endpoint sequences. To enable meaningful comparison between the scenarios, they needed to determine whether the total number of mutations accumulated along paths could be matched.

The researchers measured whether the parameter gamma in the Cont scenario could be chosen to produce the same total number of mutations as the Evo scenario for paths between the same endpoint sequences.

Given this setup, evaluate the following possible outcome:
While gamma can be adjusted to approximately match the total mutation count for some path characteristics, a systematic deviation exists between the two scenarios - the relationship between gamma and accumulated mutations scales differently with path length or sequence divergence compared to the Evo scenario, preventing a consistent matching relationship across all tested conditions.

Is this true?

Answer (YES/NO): NO